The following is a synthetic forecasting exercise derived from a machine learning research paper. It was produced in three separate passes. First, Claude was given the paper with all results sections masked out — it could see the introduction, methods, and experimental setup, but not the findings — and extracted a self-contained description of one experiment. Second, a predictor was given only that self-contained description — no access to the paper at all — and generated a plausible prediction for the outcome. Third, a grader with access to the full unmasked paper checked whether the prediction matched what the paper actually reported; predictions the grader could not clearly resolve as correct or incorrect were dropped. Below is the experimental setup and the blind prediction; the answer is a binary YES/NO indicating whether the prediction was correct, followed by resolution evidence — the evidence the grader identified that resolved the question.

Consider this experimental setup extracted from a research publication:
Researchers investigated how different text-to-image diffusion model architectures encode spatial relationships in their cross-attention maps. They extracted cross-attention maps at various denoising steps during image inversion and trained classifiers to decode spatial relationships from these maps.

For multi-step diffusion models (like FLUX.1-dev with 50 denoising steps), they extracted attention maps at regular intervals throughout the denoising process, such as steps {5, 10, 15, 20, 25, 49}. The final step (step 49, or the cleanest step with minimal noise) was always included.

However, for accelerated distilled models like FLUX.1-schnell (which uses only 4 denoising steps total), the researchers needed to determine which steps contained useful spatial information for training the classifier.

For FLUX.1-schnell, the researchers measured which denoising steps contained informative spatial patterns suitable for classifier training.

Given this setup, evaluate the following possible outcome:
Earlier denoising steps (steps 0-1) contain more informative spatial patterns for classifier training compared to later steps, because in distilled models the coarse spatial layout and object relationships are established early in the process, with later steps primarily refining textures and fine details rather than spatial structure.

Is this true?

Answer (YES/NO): NO